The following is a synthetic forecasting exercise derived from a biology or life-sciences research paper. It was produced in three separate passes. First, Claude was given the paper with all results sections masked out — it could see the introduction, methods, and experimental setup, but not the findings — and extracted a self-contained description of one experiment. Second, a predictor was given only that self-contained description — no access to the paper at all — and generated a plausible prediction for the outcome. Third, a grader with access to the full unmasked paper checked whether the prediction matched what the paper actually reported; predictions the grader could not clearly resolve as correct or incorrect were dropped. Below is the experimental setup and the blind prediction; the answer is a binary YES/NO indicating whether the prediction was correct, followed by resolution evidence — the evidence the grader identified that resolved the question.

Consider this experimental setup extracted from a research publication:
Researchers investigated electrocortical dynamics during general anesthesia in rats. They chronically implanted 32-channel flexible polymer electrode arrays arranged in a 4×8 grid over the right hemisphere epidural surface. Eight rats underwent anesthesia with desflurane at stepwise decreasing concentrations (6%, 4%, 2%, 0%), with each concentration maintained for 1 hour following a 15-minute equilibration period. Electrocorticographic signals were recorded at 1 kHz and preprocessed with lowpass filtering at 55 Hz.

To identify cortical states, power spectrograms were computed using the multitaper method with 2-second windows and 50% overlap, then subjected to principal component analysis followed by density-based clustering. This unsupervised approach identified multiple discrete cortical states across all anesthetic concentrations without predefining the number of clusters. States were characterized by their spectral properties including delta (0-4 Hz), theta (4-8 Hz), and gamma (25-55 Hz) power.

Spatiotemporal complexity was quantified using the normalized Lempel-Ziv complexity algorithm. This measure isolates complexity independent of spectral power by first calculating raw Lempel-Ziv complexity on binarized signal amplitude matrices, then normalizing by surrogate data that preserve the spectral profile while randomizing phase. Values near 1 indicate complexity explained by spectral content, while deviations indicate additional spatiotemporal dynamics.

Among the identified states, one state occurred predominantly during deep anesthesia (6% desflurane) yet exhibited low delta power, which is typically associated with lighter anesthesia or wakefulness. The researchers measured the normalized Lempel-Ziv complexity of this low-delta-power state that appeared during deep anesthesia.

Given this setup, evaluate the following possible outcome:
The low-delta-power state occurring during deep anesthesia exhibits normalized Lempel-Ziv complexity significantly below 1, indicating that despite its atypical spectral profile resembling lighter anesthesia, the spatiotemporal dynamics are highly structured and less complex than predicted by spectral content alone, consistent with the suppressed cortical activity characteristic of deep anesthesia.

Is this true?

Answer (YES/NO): NO